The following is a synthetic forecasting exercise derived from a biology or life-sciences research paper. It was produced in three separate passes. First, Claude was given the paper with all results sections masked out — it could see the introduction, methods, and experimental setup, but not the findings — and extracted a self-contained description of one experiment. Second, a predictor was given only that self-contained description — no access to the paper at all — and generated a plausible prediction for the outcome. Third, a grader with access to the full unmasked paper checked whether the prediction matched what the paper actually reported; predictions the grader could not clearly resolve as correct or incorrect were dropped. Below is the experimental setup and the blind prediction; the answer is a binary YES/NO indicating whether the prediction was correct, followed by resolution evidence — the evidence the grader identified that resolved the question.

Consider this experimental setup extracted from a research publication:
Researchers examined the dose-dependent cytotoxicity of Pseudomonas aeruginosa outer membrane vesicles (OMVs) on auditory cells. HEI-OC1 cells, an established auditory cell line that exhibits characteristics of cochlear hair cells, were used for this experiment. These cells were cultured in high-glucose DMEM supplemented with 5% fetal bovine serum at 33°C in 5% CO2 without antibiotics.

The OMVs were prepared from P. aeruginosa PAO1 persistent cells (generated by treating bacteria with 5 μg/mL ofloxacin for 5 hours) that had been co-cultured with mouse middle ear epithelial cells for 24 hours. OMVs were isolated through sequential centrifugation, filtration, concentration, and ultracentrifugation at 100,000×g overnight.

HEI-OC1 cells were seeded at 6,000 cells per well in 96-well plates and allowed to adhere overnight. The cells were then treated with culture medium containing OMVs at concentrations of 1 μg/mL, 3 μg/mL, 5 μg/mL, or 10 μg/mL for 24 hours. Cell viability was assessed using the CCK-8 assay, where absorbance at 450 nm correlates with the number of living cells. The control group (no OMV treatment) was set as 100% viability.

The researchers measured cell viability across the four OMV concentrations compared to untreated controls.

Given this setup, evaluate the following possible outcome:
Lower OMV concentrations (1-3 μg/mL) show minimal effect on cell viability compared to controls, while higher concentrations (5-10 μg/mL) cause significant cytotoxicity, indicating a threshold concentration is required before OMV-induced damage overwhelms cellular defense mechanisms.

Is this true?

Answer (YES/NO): NO